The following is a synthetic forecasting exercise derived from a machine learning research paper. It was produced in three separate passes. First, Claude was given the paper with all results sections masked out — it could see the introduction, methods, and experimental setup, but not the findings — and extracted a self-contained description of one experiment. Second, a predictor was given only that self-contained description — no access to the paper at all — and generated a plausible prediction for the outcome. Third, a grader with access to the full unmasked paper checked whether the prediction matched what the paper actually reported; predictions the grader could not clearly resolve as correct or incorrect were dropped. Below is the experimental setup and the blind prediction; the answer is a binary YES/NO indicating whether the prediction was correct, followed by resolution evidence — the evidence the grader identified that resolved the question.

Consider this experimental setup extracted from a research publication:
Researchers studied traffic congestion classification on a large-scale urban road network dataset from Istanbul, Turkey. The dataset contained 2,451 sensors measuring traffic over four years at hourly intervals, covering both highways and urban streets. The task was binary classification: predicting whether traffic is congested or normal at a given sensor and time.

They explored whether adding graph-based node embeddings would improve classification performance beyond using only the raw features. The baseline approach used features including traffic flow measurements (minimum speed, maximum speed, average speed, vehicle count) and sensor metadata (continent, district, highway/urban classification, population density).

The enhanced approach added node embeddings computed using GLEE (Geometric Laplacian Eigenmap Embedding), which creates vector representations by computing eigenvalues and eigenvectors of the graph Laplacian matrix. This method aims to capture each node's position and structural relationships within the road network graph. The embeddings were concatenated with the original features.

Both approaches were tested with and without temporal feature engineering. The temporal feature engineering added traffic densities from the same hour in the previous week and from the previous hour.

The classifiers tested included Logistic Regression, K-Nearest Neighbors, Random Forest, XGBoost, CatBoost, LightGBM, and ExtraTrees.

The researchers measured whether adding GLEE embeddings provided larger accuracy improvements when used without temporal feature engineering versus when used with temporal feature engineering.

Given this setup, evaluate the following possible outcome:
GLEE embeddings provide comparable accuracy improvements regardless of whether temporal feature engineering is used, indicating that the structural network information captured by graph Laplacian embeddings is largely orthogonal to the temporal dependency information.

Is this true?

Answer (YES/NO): NO